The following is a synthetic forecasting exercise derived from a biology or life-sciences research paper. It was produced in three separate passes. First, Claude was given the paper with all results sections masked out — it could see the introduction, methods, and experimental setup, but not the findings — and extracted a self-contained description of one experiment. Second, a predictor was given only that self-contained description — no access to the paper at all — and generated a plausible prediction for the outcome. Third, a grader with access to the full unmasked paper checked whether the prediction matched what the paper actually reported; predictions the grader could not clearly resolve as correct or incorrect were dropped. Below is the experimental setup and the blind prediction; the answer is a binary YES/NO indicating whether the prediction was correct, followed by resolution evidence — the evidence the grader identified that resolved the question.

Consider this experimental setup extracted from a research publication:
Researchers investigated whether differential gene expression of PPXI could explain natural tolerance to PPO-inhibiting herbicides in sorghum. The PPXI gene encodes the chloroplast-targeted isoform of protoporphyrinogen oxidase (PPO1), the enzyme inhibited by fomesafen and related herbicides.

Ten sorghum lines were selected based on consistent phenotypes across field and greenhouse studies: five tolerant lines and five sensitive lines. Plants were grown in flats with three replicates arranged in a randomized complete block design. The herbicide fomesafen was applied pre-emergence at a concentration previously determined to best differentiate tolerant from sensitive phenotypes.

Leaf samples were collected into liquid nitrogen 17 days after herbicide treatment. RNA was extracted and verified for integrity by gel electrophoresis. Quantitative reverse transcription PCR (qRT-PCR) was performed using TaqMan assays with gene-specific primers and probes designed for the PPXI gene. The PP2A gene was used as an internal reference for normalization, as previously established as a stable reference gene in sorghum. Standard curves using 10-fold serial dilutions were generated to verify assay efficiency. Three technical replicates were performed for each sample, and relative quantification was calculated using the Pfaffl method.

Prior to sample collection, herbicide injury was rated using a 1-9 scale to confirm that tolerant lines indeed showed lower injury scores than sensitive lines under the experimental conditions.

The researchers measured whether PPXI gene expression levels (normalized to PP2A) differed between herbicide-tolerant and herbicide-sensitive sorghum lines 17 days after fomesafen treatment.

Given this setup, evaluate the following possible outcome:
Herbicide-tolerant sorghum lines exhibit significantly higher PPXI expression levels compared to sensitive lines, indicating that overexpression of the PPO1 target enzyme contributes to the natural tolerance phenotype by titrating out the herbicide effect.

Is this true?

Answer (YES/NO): NO